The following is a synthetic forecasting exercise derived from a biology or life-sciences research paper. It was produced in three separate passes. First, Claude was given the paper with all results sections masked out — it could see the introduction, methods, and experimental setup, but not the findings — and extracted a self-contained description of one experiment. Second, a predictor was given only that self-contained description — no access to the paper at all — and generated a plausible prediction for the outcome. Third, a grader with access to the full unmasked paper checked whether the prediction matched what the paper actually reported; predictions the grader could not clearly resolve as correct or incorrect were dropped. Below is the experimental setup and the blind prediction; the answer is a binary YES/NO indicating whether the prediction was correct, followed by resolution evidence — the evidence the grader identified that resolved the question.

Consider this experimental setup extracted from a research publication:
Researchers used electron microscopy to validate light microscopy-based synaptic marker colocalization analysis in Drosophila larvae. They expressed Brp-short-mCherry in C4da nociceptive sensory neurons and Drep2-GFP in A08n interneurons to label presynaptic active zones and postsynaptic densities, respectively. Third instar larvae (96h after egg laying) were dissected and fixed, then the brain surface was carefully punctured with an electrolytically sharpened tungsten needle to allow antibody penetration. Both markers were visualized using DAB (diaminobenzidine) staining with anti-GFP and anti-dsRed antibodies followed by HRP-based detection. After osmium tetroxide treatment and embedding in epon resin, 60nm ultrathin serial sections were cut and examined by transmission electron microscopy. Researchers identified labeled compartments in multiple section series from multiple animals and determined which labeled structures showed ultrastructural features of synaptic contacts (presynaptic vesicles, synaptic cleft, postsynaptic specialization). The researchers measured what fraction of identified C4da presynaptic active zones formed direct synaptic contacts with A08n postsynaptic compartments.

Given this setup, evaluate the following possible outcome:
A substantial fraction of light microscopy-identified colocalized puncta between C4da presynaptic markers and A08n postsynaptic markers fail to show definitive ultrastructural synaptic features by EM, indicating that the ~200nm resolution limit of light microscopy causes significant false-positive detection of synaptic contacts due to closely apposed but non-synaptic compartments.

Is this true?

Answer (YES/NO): NO